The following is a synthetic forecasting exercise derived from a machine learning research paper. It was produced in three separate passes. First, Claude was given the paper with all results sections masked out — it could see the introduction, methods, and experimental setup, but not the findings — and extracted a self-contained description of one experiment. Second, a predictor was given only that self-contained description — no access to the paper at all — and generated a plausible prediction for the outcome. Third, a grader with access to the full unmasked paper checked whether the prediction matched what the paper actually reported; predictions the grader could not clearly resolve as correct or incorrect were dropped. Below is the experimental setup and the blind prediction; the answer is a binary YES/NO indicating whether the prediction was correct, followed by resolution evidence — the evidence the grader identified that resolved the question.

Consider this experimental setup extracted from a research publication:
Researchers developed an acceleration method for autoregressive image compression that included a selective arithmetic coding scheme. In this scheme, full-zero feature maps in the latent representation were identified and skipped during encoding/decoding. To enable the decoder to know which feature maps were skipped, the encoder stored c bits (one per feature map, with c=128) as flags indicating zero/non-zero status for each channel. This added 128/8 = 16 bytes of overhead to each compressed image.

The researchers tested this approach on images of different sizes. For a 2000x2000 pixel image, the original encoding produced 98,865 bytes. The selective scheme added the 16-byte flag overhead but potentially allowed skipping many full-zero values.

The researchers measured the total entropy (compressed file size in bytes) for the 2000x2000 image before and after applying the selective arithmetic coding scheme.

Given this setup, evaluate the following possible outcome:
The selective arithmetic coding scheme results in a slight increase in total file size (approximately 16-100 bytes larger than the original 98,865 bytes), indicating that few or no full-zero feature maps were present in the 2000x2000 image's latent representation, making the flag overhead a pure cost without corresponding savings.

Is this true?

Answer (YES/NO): NO